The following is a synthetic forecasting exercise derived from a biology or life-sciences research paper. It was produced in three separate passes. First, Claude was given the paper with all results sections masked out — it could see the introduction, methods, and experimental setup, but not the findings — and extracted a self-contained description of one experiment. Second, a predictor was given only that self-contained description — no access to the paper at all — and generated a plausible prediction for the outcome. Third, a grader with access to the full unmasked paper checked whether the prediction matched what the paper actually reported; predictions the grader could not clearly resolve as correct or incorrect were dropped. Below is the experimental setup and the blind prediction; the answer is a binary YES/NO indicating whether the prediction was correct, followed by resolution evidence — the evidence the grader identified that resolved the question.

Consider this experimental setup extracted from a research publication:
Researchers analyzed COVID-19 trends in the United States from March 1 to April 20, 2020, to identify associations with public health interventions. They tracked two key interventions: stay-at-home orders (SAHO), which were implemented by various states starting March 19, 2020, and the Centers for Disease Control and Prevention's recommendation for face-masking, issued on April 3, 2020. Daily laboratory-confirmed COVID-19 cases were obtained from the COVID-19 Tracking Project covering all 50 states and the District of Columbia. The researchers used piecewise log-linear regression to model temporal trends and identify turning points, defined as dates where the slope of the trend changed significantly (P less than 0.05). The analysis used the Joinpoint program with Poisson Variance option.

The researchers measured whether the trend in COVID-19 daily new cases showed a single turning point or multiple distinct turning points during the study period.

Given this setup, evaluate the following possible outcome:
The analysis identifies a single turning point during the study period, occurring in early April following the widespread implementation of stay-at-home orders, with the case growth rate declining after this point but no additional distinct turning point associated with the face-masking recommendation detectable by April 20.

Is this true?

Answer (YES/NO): NO